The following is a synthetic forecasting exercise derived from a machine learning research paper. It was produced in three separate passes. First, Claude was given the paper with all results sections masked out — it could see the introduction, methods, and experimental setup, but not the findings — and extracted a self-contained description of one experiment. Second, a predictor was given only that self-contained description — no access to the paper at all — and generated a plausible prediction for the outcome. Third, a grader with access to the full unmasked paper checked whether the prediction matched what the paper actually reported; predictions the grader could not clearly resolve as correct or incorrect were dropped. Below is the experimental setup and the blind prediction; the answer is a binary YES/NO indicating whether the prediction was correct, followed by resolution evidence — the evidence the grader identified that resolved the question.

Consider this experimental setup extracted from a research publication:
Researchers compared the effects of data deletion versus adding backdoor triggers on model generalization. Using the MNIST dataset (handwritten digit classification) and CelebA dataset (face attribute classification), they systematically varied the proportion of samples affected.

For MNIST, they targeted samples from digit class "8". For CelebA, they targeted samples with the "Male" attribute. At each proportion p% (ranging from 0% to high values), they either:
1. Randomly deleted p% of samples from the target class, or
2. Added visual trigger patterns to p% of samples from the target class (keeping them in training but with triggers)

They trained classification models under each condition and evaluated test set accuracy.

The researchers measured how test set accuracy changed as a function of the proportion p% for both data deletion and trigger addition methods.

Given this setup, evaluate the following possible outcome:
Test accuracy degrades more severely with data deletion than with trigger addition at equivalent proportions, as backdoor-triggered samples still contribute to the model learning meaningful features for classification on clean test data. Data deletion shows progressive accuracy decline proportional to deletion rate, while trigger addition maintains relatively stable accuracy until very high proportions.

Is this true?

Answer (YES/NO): NO